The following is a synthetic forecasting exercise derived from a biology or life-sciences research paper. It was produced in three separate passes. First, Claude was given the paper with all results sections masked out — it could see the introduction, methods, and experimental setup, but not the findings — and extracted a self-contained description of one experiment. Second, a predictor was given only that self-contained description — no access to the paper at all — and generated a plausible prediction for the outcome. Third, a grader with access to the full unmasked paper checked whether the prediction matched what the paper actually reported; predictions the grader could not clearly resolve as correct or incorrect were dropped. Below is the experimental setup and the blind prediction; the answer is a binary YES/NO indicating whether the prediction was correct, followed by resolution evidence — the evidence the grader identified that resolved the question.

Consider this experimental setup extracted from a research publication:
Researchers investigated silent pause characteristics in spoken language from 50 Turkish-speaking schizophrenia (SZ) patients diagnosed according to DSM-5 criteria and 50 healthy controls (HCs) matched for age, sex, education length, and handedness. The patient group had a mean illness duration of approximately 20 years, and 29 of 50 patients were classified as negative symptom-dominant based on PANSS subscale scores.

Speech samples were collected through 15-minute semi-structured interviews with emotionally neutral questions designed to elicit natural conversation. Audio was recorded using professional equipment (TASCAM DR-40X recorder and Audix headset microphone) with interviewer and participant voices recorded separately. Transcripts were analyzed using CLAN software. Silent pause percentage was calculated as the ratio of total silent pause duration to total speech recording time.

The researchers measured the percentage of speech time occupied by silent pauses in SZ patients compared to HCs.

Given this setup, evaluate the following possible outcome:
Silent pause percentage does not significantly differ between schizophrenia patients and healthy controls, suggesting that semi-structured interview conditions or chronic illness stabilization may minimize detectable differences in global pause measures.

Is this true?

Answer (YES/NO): NO